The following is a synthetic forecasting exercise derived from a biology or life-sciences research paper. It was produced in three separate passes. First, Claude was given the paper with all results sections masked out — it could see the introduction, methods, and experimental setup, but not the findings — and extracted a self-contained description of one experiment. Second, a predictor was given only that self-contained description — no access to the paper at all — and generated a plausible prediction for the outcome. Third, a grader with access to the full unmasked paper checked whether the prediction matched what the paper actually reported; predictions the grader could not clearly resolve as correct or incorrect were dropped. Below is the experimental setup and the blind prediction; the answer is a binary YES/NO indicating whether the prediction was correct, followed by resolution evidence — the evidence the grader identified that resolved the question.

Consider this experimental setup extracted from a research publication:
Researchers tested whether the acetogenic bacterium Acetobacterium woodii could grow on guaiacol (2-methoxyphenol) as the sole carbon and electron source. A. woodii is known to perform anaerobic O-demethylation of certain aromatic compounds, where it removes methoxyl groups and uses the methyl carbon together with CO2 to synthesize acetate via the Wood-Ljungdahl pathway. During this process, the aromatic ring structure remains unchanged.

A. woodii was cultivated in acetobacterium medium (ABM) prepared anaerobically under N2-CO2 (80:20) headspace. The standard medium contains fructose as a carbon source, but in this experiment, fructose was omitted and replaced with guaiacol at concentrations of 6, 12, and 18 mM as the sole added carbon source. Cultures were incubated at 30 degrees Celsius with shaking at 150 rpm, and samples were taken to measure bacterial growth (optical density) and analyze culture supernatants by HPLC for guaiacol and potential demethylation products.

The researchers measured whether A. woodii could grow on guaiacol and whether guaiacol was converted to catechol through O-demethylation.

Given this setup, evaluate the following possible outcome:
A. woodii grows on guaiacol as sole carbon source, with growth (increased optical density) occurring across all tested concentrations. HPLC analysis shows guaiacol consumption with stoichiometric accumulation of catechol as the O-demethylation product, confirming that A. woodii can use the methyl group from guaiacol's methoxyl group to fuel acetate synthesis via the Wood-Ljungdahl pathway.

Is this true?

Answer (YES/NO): YES